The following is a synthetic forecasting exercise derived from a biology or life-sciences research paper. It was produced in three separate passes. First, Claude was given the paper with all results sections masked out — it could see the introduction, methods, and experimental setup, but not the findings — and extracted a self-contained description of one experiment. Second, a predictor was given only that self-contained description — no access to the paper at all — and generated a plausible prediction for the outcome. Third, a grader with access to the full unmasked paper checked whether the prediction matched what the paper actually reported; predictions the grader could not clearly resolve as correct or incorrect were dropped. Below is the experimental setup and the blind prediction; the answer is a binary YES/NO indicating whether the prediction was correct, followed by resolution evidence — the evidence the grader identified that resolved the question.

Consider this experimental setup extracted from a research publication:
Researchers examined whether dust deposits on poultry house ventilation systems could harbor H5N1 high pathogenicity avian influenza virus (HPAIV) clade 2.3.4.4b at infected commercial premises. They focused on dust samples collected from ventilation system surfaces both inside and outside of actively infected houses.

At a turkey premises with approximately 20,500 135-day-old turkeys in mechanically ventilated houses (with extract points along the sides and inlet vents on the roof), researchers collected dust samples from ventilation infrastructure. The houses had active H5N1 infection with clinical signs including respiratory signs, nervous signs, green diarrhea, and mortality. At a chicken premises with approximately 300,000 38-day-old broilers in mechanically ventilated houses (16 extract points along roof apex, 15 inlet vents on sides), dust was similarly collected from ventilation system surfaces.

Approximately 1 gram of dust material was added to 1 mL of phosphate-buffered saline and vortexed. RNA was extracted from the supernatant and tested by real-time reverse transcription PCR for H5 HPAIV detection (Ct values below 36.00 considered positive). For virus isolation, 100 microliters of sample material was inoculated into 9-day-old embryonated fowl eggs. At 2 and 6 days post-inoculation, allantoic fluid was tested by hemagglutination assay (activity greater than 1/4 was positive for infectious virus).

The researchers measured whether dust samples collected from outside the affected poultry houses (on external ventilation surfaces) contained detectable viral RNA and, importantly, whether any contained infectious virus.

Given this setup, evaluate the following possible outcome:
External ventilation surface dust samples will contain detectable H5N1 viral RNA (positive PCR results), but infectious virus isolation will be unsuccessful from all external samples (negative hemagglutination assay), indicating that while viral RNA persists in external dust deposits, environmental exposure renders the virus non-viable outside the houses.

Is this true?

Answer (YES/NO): YES